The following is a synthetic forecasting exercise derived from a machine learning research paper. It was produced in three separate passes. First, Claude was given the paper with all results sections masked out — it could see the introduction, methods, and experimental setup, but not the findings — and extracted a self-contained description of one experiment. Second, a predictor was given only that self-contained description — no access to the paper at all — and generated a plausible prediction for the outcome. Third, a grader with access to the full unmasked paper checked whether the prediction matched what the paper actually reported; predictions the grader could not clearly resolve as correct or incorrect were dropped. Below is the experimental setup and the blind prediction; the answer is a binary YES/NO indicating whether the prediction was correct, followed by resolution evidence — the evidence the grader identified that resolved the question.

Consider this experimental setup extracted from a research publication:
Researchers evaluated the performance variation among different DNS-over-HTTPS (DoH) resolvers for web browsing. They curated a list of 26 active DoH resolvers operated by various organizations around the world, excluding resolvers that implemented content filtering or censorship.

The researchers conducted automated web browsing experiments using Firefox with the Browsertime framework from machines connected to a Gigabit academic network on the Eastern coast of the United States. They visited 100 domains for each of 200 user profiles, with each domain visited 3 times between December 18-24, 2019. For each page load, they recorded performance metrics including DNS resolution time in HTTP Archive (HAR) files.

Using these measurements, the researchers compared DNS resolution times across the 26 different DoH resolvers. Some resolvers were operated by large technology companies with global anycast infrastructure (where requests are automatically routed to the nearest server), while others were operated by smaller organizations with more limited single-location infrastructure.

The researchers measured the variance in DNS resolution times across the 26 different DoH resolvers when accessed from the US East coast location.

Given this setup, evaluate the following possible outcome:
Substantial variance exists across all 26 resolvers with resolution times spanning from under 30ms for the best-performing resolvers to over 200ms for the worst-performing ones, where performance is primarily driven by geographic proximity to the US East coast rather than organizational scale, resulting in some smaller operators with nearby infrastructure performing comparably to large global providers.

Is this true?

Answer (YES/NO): NO